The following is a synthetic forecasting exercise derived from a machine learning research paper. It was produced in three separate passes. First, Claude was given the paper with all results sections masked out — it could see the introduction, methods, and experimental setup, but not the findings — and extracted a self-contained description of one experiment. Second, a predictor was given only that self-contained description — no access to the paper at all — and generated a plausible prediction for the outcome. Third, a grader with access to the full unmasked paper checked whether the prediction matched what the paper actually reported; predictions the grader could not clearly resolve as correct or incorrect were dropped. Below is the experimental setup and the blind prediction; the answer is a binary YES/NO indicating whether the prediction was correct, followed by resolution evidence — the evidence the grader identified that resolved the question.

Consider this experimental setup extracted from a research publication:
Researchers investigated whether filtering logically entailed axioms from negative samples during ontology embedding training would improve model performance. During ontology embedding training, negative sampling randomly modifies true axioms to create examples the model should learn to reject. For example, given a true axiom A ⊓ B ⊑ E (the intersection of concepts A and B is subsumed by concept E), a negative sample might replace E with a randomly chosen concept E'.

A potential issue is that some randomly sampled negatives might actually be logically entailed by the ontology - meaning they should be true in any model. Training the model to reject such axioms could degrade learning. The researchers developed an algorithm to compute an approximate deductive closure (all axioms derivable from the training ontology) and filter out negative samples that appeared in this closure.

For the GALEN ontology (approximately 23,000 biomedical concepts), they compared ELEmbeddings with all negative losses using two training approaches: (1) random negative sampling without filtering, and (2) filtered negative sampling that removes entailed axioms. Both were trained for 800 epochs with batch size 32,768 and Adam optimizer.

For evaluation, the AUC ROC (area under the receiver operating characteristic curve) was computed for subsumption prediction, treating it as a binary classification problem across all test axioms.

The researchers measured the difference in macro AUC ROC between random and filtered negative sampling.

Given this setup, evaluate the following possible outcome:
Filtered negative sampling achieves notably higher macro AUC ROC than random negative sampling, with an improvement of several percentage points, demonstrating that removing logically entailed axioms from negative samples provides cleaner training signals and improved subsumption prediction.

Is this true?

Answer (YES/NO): NO